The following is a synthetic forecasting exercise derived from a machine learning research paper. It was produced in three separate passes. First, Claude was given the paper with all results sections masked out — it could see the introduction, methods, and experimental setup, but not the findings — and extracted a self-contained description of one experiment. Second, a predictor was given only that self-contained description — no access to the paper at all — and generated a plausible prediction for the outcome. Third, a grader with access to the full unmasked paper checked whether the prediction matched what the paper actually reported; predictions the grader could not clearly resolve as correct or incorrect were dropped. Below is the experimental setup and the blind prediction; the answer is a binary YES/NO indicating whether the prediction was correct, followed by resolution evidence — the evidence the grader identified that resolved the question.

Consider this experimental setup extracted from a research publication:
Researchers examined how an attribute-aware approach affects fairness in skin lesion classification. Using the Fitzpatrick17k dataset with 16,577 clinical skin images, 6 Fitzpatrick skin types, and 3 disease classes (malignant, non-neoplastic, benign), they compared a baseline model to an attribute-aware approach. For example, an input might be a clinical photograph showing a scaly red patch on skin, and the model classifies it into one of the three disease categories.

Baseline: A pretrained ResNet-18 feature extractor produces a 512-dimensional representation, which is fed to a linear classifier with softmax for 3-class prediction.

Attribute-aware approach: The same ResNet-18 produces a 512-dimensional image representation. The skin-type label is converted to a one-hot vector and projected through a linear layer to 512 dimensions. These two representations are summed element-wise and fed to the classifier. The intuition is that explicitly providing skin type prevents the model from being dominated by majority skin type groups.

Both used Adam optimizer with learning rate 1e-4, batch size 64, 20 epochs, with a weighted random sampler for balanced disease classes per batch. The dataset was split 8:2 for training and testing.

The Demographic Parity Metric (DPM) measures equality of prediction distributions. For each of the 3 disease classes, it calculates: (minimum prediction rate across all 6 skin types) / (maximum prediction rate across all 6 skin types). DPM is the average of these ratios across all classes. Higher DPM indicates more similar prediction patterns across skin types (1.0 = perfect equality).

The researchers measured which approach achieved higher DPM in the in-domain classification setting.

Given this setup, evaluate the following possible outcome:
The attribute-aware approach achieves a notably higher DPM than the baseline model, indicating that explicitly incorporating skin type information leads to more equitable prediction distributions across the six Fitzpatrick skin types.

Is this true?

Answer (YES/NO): YES